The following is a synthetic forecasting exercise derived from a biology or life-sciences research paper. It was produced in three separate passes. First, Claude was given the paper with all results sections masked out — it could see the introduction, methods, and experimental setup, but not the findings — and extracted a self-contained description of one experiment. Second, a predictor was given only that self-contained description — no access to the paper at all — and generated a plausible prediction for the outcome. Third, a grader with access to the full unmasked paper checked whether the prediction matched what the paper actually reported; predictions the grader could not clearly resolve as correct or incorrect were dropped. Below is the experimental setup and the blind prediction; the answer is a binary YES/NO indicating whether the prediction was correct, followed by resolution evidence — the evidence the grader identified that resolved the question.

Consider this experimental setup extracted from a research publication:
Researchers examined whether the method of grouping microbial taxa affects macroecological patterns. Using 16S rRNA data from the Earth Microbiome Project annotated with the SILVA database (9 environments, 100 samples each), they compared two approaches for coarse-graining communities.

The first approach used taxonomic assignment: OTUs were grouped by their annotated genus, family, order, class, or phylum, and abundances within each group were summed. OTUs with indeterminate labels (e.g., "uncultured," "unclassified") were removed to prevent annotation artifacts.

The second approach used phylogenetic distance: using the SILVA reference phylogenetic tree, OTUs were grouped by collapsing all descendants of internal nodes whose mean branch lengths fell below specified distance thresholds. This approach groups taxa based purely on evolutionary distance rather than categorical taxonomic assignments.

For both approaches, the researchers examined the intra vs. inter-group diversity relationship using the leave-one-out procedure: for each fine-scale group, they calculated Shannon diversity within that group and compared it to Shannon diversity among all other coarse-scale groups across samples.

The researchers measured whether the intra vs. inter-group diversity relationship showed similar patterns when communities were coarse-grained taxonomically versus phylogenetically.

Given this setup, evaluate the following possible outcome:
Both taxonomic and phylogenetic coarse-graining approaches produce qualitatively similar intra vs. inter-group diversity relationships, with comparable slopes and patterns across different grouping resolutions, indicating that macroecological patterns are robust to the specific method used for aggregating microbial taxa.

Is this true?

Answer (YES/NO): YES